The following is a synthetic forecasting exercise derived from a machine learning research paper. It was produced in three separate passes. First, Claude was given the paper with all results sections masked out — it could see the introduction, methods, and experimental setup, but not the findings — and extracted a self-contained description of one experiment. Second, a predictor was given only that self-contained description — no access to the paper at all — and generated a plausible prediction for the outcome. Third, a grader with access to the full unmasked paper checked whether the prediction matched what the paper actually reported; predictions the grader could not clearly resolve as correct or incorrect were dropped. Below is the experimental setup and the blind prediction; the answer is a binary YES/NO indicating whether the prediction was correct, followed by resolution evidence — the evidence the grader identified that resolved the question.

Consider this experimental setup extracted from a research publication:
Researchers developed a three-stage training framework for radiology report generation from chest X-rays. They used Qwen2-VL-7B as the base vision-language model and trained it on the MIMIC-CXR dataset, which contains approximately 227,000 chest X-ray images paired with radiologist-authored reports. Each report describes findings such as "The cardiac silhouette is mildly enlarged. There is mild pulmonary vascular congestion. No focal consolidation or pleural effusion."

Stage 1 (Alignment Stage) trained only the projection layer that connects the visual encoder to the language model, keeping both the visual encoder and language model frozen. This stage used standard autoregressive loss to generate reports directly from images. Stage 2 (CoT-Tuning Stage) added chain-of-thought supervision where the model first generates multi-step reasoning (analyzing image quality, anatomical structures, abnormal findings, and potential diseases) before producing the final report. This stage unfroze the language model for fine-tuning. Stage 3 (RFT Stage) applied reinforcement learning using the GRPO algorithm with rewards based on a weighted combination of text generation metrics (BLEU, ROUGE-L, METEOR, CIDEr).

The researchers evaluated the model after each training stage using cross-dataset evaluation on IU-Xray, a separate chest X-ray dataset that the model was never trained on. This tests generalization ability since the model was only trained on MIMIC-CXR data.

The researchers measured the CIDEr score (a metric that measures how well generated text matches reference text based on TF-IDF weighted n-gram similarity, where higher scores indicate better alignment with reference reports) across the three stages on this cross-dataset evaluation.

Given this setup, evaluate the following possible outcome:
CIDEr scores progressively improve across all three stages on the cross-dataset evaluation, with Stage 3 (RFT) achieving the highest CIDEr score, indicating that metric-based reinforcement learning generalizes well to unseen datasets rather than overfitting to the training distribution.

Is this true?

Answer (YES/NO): NO